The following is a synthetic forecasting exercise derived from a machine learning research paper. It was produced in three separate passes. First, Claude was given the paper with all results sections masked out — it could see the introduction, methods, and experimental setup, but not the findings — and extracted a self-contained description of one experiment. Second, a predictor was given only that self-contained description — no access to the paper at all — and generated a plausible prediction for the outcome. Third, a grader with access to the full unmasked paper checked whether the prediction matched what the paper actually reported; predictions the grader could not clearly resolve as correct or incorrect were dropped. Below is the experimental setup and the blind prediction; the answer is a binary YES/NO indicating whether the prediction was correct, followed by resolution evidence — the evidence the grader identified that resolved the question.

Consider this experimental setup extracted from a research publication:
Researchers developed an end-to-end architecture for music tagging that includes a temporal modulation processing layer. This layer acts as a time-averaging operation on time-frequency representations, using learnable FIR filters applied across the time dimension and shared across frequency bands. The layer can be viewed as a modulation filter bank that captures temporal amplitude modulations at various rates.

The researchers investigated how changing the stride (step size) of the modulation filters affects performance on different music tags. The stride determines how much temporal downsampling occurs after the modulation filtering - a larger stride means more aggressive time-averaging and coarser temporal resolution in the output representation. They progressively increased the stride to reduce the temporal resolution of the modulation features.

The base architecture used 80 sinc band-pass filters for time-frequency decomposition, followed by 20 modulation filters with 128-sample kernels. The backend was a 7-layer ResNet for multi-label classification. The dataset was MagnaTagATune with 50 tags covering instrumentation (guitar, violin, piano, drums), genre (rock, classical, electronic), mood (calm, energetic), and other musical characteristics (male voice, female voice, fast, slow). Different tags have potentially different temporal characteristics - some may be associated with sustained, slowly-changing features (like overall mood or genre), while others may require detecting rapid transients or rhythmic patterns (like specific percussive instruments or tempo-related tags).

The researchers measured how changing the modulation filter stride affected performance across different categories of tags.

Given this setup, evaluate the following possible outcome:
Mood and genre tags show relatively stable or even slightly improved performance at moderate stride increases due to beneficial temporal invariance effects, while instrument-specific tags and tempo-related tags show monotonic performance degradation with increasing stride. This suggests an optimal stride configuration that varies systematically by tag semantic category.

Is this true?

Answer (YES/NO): NO